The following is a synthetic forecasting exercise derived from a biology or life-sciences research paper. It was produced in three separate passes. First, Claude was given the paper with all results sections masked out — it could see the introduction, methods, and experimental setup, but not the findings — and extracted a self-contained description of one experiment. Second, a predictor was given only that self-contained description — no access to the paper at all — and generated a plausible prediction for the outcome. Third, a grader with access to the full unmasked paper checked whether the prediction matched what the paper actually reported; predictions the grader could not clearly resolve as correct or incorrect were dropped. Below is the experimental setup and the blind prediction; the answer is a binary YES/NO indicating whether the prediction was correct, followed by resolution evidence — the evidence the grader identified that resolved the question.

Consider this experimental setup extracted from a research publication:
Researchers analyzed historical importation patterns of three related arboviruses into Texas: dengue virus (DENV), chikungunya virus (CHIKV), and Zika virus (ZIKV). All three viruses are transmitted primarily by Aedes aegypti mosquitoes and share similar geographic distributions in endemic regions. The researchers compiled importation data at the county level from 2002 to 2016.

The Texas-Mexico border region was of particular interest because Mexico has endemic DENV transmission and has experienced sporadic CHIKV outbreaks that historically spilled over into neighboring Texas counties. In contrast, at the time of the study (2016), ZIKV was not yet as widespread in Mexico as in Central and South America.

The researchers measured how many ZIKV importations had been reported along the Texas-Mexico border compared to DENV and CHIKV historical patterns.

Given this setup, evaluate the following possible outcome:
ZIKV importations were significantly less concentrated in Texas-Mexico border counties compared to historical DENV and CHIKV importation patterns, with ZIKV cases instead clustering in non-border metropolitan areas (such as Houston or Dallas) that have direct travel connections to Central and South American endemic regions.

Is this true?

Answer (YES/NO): YES